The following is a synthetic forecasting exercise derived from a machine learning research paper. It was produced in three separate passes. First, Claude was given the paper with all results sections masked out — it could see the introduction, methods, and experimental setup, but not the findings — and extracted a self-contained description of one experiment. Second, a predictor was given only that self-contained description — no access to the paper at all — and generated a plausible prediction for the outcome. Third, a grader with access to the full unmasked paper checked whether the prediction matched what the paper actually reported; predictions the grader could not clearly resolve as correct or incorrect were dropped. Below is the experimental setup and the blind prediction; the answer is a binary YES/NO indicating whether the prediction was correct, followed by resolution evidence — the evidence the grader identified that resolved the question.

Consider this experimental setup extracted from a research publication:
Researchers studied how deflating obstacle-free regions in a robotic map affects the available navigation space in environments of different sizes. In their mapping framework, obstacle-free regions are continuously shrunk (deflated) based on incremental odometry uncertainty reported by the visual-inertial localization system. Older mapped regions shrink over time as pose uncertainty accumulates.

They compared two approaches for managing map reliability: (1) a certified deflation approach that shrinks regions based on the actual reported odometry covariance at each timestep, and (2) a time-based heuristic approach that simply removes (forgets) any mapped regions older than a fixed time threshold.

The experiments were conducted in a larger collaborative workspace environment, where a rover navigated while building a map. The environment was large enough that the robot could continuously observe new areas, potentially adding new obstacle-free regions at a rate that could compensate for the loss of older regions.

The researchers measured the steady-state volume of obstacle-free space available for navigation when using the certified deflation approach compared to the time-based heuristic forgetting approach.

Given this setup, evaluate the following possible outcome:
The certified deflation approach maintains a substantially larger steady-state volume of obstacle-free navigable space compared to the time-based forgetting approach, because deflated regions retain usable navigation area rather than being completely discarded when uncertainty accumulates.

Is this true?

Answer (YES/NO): NO